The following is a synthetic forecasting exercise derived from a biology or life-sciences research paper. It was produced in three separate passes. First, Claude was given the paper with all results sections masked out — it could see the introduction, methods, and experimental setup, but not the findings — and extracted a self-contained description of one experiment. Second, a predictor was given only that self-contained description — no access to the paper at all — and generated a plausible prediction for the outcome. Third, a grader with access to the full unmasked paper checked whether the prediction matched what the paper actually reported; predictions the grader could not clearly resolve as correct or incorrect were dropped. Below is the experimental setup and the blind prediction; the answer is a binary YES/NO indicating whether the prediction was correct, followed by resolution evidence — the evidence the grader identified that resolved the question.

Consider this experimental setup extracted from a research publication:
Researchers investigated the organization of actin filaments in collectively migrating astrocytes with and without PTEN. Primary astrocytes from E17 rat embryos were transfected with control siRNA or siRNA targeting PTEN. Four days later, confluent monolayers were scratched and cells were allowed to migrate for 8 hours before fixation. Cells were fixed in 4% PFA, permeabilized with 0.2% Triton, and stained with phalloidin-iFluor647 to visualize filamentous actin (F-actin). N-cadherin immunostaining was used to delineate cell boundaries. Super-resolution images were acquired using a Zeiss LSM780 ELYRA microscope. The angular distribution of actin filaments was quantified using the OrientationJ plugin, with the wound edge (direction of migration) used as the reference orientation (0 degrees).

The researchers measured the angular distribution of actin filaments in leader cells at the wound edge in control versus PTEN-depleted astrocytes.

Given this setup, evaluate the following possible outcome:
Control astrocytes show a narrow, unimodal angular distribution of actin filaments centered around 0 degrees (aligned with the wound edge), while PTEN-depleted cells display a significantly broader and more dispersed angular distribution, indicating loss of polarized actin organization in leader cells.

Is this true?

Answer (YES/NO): NO